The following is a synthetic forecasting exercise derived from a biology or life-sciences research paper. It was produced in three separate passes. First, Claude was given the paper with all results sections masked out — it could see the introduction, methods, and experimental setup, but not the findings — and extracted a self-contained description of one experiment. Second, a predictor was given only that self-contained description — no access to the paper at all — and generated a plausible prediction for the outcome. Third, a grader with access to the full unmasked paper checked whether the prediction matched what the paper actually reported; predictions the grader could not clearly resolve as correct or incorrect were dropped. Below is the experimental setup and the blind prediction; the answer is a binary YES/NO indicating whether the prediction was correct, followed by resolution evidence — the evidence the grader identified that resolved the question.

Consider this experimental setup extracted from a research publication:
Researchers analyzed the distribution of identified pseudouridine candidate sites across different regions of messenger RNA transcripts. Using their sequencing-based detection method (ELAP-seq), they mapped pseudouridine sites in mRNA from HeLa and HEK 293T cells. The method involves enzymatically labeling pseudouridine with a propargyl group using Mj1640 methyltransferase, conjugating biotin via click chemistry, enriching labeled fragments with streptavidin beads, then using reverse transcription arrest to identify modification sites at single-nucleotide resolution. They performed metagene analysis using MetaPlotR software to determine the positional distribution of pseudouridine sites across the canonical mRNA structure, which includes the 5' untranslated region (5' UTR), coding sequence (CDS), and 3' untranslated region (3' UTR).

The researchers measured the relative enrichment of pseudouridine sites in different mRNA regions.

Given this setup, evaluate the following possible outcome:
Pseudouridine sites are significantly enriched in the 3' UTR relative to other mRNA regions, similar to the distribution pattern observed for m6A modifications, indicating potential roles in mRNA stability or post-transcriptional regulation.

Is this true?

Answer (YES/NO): NO